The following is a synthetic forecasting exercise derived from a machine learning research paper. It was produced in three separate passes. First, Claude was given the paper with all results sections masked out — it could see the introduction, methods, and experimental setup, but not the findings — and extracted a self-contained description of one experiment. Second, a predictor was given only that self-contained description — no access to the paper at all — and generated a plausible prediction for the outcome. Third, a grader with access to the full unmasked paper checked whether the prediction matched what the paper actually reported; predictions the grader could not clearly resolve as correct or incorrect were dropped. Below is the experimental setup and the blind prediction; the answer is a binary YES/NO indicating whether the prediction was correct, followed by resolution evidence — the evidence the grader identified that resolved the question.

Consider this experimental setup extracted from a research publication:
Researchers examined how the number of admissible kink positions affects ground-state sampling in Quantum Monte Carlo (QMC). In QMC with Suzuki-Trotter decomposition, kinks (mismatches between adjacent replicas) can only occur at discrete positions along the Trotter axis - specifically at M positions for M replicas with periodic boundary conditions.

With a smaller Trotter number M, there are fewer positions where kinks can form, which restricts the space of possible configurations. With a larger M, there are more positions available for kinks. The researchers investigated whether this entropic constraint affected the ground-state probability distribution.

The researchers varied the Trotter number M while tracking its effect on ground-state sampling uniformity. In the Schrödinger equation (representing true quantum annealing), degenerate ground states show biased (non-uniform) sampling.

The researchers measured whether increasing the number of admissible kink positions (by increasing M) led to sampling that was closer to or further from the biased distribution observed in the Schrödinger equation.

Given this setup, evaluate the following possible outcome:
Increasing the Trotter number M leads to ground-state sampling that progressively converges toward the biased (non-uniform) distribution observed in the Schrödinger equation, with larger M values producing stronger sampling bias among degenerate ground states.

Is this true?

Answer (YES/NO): YES